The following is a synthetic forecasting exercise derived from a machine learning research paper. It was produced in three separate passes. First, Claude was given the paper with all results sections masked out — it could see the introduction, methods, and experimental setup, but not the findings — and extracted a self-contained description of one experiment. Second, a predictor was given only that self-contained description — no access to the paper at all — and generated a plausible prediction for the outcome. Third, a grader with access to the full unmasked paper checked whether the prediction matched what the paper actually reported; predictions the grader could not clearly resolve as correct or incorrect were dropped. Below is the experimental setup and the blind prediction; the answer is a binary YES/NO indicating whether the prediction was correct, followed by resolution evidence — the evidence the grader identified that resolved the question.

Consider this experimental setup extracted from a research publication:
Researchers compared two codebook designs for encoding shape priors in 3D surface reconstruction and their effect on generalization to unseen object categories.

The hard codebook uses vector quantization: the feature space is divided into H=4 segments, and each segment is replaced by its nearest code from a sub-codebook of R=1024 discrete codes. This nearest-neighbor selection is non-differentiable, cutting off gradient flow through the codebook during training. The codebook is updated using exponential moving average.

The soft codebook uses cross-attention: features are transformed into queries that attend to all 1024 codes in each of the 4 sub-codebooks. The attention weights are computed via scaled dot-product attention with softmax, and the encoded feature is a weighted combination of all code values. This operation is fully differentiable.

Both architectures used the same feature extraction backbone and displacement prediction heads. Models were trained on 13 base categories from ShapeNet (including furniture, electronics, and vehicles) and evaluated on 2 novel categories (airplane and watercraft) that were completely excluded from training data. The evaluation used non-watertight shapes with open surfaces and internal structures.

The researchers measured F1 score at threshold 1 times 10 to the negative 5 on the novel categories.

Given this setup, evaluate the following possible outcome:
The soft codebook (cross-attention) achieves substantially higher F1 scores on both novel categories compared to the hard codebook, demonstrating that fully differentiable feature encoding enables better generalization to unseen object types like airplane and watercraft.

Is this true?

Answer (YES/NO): NO